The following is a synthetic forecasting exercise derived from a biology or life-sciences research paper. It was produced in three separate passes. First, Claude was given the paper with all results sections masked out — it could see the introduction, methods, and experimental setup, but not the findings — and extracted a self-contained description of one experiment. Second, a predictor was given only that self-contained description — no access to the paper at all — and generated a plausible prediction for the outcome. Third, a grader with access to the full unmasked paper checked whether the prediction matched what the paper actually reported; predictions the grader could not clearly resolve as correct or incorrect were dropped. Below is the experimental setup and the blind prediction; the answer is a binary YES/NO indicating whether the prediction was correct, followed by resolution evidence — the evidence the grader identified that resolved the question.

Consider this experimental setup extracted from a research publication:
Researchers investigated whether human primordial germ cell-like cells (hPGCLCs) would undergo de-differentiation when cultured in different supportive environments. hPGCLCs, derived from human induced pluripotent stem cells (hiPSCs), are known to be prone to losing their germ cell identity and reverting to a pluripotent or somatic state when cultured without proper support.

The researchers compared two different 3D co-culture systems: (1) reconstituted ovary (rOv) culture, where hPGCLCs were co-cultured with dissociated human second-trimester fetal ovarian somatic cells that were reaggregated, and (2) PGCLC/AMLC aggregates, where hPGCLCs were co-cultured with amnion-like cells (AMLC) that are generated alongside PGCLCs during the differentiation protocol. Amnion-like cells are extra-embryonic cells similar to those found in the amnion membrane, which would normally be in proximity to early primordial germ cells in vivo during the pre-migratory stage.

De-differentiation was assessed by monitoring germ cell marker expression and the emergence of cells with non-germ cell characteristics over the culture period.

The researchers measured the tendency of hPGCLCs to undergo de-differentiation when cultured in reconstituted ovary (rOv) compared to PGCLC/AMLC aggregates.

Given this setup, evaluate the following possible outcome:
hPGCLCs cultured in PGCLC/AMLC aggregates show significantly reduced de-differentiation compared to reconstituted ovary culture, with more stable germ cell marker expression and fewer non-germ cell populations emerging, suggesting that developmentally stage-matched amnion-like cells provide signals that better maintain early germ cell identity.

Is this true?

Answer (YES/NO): YES